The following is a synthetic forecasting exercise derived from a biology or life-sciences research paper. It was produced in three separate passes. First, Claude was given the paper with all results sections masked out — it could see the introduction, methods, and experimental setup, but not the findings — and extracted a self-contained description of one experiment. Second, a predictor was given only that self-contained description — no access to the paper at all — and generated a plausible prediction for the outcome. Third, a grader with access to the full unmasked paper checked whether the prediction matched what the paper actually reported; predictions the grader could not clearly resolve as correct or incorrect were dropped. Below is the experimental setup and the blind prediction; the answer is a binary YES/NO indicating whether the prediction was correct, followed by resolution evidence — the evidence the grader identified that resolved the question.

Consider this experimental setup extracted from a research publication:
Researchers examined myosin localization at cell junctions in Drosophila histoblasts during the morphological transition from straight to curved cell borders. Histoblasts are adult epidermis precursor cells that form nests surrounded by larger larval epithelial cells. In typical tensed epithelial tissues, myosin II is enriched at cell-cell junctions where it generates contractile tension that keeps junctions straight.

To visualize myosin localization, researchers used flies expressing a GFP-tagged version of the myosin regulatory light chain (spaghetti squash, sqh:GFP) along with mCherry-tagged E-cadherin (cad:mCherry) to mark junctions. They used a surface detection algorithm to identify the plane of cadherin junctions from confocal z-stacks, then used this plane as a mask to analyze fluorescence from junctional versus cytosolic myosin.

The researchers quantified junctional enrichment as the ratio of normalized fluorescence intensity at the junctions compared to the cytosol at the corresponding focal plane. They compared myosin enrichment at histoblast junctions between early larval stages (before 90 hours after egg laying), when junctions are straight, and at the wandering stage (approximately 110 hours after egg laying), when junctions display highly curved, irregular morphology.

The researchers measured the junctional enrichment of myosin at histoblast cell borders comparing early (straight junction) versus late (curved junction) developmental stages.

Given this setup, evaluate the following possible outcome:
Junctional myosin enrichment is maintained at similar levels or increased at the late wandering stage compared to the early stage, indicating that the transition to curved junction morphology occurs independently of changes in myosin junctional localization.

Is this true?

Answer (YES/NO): NO